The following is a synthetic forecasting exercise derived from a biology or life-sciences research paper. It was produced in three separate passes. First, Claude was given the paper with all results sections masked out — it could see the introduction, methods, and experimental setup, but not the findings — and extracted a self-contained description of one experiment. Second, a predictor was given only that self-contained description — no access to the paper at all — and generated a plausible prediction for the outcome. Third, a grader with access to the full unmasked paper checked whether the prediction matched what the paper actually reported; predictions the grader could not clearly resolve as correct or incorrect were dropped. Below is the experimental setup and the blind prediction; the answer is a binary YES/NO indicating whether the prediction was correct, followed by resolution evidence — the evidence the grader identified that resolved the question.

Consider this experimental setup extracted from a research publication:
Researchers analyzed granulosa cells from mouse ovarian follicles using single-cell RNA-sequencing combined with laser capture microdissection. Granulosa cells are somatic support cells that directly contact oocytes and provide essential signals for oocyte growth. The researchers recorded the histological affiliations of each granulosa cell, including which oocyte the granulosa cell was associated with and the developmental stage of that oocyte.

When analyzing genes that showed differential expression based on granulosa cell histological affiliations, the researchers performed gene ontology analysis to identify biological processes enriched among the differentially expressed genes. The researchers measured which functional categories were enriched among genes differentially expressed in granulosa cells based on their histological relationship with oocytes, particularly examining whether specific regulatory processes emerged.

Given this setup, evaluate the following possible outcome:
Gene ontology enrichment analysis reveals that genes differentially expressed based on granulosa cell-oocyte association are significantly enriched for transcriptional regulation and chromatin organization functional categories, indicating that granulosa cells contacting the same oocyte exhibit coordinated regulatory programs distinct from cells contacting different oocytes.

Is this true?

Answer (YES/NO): NO